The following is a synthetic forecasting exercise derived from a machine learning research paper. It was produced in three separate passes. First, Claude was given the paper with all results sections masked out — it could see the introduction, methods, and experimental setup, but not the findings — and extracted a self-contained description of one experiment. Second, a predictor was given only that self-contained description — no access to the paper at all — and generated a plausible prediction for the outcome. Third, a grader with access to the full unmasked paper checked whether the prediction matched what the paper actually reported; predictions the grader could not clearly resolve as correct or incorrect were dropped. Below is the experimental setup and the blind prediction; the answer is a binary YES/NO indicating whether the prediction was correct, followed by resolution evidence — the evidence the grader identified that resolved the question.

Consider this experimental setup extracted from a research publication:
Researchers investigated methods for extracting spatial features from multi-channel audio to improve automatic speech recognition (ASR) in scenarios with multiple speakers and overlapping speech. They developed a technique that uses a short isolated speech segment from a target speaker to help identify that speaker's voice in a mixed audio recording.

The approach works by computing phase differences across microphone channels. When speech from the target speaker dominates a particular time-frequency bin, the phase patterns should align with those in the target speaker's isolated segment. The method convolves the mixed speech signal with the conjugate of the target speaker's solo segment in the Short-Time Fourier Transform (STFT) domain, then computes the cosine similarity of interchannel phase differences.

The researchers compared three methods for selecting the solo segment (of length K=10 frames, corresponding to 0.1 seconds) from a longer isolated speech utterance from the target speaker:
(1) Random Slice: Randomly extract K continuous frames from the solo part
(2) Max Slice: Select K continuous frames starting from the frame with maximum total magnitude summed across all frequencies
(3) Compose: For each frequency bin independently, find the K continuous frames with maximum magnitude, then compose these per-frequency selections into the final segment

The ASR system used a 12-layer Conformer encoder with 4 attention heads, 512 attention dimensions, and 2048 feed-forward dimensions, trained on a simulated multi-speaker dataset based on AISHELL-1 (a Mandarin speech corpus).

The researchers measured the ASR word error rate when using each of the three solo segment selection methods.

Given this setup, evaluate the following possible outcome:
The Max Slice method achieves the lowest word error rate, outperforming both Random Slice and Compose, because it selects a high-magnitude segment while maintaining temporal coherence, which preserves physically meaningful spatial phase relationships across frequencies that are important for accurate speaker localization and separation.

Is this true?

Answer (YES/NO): NO